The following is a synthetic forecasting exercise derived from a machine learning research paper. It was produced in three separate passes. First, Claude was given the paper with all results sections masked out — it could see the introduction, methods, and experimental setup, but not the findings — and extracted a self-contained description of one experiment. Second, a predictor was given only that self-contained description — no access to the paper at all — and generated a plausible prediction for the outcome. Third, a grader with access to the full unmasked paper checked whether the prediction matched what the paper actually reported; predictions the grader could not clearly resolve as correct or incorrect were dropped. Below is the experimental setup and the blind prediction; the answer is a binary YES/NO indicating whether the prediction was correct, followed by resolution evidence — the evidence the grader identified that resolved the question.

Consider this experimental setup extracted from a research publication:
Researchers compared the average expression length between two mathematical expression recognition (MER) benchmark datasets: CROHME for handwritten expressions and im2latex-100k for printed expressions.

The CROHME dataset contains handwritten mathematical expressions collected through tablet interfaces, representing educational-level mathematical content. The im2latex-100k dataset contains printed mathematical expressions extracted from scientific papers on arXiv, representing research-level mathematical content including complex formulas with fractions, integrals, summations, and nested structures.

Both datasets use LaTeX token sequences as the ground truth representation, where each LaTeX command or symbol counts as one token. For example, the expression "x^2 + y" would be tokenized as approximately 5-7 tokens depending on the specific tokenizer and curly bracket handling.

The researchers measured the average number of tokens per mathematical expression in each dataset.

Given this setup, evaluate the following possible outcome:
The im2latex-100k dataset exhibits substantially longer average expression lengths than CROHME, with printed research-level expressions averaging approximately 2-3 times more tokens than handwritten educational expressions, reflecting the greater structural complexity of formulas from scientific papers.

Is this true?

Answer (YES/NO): YES